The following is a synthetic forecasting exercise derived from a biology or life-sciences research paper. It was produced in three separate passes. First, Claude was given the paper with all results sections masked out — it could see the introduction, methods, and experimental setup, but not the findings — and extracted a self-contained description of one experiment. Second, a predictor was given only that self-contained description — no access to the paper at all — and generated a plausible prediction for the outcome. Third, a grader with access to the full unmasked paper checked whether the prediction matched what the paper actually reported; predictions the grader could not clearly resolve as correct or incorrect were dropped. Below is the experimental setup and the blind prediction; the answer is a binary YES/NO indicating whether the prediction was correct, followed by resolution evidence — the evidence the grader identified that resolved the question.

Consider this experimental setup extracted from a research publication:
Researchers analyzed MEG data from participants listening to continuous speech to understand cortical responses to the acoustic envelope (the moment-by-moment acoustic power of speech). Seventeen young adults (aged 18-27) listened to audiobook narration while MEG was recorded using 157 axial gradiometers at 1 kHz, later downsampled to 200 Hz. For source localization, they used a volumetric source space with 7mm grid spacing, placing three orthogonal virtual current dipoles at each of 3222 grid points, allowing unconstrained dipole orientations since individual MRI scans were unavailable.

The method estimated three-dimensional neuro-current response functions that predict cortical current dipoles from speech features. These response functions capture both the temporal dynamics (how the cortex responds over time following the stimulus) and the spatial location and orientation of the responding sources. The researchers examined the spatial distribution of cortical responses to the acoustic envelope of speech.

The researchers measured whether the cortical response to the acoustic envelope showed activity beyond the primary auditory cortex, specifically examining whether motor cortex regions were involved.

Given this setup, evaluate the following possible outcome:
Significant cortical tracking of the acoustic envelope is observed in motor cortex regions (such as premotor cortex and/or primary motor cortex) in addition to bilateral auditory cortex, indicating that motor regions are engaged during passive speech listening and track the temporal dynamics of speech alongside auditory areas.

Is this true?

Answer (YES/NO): YES